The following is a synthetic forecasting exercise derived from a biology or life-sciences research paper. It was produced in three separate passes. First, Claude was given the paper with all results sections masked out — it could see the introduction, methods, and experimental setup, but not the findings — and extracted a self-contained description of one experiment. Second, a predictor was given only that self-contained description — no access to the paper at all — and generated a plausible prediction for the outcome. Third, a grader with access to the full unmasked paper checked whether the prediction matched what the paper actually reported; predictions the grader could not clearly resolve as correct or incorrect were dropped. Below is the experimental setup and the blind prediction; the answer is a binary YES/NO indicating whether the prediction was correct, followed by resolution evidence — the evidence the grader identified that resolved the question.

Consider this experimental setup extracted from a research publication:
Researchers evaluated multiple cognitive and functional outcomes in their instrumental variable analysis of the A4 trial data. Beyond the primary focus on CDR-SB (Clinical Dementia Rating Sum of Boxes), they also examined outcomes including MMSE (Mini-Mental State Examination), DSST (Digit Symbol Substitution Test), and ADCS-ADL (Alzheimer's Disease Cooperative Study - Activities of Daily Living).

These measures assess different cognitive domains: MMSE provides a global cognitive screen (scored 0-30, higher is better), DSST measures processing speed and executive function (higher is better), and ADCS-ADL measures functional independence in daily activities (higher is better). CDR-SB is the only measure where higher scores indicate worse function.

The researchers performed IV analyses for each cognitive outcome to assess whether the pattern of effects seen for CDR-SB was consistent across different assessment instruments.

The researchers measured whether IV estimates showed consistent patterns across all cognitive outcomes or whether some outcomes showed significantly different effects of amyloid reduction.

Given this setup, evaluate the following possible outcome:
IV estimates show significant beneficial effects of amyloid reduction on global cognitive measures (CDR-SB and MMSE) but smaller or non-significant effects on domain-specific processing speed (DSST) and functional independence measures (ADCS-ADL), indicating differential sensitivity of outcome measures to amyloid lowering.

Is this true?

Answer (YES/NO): NO